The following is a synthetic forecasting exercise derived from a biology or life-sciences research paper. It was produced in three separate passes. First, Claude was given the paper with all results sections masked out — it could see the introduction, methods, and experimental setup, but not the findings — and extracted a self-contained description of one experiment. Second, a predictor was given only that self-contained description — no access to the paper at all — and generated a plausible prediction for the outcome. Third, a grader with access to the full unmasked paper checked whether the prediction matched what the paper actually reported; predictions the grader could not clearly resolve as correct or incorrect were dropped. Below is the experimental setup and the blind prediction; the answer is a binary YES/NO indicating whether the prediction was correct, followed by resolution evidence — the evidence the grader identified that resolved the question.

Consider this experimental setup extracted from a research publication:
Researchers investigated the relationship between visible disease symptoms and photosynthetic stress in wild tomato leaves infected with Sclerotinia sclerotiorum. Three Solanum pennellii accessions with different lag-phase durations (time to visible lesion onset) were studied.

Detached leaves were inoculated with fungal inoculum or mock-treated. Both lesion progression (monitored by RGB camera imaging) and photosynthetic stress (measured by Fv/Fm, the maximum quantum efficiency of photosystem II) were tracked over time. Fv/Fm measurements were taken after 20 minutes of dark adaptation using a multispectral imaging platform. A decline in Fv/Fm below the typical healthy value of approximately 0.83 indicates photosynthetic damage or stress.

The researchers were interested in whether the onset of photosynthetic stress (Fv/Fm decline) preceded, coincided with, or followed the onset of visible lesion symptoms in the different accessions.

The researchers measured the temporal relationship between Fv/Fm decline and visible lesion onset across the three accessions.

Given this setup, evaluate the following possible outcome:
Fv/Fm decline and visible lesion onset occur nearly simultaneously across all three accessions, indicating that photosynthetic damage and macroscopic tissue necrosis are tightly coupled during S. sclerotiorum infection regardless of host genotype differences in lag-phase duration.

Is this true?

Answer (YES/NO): YES